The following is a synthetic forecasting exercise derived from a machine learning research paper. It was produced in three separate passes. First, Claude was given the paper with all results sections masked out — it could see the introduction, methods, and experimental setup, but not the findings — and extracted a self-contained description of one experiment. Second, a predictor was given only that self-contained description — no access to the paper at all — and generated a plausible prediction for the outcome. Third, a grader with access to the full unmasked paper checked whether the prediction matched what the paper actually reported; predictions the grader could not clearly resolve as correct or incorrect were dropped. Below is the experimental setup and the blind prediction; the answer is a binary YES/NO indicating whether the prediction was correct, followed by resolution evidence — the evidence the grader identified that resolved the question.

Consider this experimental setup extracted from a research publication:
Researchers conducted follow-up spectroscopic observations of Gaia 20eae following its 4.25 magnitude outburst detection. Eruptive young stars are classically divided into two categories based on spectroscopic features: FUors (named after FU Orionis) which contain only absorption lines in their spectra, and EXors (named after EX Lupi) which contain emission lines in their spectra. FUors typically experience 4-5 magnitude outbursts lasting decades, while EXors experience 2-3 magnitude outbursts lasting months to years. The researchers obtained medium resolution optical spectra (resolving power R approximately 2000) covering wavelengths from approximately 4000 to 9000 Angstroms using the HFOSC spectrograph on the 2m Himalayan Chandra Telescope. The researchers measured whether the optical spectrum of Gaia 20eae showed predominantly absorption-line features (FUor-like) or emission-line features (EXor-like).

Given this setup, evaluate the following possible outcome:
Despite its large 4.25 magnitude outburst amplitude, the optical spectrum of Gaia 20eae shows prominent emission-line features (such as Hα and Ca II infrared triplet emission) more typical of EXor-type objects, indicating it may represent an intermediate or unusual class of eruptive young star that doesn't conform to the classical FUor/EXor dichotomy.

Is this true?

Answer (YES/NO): NO